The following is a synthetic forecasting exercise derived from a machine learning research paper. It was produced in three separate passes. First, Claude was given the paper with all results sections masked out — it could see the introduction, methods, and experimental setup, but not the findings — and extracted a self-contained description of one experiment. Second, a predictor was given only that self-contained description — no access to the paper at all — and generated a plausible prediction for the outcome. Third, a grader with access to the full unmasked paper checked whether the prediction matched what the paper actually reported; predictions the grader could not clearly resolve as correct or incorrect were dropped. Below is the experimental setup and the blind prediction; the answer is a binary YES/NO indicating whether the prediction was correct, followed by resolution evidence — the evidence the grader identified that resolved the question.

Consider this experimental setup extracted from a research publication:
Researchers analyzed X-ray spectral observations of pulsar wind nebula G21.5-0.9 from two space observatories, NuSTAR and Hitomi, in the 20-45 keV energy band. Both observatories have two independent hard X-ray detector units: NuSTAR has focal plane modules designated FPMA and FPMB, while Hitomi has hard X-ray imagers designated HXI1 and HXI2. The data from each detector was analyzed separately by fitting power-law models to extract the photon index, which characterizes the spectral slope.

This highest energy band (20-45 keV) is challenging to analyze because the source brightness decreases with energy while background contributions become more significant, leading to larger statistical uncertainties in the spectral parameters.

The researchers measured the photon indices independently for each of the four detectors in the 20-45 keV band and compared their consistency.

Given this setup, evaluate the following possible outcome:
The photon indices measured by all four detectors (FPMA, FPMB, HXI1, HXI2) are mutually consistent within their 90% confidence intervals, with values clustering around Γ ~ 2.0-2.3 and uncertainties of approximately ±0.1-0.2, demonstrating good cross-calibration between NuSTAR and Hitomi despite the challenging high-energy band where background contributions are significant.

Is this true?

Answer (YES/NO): NO